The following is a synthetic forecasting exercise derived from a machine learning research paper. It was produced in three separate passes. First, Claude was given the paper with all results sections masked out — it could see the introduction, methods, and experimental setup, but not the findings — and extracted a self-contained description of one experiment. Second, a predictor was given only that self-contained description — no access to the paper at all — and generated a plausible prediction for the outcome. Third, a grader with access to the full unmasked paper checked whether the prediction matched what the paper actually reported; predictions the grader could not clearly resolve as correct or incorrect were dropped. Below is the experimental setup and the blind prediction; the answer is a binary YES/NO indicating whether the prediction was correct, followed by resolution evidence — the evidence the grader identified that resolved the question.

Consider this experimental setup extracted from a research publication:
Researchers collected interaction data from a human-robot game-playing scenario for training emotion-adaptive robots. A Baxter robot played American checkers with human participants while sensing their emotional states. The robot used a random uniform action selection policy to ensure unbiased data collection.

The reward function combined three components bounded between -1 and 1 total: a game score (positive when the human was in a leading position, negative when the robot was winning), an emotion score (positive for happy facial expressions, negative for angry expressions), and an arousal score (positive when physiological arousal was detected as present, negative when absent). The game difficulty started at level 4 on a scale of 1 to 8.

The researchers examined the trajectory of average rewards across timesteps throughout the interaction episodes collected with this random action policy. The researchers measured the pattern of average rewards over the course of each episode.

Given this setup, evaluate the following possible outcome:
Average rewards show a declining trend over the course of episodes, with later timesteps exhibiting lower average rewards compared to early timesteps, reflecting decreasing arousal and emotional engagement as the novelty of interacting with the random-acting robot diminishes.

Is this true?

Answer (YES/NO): NO